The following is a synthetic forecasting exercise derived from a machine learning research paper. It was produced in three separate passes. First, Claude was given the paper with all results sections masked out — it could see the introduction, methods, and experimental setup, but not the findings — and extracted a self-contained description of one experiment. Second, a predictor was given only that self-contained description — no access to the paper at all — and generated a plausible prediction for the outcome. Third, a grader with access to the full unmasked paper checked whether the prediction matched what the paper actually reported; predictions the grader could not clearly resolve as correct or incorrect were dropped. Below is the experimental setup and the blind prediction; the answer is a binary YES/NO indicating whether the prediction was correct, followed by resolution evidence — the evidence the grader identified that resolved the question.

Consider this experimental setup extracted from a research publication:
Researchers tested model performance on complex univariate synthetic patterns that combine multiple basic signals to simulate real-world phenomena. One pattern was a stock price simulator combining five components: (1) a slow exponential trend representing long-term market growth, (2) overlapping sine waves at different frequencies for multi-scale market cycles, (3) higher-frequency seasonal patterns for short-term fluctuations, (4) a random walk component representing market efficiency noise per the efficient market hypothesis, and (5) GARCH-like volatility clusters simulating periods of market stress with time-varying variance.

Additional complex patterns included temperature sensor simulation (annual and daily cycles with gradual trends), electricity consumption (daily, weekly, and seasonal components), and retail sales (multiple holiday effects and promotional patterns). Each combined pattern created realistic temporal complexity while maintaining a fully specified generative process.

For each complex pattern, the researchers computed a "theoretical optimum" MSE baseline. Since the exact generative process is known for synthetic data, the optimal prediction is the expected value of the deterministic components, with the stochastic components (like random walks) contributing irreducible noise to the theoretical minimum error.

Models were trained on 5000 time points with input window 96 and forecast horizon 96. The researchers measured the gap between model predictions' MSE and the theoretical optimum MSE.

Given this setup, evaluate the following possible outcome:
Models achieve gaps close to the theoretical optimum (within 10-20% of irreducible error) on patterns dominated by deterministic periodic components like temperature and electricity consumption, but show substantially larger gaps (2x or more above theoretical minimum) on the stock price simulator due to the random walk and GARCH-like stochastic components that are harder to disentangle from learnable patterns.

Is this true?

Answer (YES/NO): NO